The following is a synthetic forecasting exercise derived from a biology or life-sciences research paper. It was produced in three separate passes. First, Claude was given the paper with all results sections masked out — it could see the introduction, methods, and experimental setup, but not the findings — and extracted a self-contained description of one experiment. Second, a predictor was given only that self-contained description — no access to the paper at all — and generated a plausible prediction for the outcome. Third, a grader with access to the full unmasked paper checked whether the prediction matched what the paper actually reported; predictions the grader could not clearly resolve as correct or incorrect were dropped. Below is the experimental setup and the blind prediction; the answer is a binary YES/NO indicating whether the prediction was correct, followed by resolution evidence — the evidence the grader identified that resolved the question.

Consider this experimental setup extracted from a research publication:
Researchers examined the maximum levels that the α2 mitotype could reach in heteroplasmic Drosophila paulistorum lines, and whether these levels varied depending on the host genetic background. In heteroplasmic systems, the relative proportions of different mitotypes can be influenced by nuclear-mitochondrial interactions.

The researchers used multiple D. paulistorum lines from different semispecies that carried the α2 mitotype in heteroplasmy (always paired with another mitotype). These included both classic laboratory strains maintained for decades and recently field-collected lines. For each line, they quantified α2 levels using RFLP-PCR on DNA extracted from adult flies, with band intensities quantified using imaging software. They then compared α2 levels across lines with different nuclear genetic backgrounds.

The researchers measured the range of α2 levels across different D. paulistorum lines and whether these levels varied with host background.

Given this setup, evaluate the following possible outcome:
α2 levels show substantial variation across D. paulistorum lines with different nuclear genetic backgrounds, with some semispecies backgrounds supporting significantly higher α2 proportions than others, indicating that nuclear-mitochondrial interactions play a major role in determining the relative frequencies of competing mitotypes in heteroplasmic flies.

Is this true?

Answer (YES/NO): YES